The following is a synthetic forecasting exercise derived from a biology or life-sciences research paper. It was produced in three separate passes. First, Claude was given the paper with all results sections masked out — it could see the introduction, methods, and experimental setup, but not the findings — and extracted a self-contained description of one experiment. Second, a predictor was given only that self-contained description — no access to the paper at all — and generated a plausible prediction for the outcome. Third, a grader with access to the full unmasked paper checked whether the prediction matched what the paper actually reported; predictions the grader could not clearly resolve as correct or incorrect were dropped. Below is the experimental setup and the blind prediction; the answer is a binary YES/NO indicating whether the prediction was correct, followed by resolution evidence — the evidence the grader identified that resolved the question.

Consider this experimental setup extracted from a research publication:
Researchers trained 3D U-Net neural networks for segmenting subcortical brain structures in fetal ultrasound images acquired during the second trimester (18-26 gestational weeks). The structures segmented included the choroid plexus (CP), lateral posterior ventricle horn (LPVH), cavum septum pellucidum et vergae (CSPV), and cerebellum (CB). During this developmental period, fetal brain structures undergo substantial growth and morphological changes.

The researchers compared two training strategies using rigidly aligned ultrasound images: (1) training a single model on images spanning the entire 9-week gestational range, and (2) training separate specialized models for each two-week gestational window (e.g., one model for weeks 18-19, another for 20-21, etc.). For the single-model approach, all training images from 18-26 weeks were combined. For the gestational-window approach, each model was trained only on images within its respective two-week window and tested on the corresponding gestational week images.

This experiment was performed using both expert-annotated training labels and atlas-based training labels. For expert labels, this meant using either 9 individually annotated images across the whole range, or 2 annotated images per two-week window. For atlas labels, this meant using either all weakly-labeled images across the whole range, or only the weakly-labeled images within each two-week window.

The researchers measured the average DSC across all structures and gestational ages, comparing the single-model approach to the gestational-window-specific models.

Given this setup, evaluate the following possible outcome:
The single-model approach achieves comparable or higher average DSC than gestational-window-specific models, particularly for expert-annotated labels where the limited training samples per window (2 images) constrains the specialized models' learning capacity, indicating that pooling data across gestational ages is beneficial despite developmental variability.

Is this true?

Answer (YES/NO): NO